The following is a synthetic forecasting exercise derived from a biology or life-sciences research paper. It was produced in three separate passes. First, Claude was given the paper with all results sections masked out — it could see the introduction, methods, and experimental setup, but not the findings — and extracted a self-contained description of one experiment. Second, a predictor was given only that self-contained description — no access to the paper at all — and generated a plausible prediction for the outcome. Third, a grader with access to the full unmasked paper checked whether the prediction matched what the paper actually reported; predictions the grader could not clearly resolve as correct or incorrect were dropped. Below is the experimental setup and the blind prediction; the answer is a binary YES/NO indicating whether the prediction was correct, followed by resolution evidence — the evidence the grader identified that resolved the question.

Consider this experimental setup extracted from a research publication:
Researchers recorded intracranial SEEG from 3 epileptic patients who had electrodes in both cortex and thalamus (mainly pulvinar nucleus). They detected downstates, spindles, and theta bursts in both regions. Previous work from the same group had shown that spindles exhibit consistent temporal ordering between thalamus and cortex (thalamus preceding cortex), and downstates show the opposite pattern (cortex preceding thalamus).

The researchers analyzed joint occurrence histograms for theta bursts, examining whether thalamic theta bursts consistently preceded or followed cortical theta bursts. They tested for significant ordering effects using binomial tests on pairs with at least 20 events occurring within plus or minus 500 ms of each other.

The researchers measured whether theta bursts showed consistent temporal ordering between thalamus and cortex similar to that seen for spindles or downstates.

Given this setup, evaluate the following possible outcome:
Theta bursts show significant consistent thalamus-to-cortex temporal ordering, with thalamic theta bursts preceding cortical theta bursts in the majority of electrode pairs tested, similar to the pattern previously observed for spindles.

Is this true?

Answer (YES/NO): NO